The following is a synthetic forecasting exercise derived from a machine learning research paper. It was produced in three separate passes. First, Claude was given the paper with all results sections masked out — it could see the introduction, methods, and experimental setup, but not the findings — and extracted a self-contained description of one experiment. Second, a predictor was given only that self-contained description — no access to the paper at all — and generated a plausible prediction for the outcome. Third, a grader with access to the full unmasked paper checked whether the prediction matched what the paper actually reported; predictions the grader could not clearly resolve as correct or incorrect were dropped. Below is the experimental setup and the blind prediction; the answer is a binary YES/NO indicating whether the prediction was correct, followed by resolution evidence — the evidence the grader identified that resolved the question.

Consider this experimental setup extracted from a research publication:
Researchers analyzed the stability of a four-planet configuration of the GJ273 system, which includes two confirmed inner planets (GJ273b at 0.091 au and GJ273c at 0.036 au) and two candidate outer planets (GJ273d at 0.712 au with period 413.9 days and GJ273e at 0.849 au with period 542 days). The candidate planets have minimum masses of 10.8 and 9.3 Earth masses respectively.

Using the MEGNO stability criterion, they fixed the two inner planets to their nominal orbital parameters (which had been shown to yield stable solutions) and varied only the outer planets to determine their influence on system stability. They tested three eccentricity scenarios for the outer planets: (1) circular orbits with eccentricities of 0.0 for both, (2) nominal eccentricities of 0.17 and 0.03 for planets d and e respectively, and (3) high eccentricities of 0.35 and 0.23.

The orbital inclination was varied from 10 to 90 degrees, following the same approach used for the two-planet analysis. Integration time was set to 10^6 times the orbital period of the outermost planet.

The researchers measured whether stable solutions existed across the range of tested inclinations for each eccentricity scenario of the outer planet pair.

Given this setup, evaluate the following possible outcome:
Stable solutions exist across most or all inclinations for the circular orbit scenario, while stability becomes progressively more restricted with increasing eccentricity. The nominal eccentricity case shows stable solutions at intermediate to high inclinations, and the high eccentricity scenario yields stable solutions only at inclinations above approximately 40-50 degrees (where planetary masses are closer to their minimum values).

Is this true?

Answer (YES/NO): NO